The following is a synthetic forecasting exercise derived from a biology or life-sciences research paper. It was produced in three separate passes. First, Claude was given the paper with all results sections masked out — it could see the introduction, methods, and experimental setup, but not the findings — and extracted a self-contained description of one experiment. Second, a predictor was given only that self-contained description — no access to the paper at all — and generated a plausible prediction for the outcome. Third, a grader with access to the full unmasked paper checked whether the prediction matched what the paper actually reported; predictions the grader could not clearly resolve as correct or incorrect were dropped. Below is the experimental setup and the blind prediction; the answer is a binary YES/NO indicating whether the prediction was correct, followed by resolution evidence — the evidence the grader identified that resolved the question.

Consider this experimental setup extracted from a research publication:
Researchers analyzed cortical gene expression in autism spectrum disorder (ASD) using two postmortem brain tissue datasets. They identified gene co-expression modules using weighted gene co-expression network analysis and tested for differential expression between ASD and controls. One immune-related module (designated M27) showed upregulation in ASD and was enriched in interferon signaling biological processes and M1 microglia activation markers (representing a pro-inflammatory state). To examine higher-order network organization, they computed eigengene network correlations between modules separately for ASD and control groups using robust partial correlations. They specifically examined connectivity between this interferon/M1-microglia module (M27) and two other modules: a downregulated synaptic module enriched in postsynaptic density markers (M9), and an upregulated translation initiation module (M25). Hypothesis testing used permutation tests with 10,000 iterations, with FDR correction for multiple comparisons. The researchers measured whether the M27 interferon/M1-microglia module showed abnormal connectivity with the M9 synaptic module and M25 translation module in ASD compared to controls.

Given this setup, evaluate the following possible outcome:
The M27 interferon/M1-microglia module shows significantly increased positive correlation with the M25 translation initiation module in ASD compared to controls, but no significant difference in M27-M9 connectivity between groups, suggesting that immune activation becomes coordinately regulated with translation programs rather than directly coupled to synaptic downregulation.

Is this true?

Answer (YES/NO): NO